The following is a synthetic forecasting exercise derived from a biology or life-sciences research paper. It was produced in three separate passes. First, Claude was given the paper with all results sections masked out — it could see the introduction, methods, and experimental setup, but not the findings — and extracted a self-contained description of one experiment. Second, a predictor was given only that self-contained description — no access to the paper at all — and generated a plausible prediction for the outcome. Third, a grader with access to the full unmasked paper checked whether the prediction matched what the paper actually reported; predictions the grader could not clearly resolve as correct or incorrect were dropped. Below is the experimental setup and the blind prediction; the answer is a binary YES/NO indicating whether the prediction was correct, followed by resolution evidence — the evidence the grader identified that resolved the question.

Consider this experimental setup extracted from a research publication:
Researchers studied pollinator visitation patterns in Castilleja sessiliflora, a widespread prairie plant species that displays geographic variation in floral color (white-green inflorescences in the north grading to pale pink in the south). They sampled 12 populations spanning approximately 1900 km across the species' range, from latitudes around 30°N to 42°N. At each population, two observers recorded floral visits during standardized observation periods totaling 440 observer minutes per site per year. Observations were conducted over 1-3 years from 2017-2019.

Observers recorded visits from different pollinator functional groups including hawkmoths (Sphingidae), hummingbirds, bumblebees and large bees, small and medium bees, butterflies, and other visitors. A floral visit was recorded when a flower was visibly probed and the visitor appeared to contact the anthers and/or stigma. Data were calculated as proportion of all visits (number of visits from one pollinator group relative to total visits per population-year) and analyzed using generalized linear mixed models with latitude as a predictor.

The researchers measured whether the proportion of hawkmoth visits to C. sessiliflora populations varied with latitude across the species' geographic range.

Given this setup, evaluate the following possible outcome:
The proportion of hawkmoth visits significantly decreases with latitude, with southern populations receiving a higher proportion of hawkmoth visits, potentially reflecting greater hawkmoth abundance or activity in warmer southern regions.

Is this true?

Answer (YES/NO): YES